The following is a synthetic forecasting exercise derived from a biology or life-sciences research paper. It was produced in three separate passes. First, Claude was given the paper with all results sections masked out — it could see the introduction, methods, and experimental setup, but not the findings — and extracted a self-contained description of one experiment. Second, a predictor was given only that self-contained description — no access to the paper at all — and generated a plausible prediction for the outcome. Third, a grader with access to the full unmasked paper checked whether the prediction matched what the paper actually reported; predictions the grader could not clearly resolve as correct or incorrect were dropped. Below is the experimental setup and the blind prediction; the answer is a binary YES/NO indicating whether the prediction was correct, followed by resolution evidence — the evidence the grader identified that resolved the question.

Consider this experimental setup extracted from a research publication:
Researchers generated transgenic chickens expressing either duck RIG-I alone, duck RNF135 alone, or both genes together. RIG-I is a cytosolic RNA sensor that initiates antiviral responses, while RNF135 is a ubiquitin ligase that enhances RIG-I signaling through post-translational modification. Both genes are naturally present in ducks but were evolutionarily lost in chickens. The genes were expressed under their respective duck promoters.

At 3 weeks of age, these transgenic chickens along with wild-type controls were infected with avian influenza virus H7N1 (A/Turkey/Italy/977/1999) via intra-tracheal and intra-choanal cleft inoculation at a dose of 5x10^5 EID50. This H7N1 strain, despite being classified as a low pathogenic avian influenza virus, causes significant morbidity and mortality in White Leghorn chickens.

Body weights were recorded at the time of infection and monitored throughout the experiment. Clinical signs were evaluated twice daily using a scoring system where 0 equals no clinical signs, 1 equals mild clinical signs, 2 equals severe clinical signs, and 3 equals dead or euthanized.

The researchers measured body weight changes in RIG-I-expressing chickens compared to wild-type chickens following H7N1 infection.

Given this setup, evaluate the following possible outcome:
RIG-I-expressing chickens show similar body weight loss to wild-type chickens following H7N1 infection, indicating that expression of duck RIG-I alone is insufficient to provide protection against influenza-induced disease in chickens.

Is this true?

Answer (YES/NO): NO